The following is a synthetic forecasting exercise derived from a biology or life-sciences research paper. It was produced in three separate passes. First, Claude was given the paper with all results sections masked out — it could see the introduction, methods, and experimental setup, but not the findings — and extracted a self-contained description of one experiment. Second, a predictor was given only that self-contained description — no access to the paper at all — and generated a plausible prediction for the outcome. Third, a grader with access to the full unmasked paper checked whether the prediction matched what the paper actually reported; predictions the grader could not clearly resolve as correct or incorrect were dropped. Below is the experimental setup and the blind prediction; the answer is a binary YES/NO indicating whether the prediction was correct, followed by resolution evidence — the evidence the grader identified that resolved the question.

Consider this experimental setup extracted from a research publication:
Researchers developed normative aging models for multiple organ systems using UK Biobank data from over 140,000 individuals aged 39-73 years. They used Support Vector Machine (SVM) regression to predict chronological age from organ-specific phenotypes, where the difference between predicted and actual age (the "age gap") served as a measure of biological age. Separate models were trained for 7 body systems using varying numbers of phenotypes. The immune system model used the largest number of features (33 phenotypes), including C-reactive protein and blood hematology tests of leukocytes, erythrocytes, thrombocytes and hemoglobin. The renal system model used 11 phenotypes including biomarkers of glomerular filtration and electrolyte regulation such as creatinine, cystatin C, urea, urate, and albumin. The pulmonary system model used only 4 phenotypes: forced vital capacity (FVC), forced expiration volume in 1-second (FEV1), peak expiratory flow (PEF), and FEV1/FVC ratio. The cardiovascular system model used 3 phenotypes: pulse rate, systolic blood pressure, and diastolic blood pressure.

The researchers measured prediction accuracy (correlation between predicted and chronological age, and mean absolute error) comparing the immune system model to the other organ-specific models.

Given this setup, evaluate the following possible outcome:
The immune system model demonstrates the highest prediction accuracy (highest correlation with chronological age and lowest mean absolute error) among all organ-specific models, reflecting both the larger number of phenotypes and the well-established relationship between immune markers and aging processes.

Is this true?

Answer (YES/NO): NO